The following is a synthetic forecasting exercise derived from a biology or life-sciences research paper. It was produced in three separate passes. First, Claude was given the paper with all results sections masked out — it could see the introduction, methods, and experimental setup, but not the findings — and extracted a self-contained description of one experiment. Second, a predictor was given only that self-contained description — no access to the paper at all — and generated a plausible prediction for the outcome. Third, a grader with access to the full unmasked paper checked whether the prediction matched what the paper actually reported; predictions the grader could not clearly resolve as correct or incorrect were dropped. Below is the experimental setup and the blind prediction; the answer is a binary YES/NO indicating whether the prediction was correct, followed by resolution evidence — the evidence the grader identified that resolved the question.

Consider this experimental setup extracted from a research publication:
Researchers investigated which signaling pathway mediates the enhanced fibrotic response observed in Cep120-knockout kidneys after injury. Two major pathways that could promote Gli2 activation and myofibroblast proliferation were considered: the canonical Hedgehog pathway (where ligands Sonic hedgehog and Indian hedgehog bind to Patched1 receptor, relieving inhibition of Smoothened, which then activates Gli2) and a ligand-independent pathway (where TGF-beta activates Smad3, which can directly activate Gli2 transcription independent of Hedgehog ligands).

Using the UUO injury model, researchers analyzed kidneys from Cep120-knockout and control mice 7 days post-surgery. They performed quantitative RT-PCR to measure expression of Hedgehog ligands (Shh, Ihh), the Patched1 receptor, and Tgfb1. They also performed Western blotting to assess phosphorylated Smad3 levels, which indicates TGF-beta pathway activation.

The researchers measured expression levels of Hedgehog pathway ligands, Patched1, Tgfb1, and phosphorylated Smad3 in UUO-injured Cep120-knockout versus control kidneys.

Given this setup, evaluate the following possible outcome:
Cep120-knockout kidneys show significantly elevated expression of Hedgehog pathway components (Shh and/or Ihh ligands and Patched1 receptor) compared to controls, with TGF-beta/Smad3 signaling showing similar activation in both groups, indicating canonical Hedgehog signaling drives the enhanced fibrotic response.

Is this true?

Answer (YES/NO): NO